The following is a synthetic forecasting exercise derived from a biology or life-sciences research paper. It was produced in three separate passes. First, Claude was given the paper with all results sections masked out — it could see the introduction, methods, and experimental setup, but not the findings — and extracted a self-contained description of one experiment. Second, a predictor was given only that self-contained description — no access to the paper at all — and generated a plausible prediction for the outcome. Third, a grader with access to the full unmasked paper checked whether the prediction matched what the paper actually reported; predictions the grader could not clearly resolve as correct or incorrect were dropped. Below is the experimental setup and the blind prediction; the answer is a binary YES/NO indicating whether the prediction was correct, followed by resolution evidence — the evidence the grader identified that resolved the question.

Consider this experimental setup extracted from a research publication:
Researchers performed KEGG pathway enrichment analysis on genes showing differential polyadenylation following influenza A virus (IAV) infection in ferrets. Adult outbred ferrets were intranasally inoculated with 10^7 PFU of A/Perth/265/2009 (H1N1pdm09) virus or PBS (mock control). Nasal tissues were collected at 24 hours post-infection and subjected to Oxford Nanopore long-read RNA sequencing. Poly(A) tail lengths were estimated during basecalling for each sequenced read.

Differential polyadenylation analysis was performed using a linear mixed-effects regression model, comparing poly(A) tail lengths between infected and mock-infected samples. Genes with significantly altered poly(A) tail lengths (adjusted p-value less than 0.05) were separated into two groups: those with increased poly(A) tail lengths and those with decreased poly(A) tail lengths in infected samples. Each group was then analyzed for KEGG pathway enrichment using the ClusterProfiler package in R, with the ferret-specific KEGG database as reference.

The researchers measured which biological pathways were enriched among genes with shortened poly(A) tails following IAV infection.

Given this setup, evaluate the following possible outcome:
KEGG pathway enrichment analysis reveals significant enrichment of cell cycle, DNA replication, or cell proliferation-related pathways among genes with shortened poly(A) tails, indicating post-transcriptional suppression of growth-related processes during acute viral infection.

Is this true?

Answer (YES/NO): NO